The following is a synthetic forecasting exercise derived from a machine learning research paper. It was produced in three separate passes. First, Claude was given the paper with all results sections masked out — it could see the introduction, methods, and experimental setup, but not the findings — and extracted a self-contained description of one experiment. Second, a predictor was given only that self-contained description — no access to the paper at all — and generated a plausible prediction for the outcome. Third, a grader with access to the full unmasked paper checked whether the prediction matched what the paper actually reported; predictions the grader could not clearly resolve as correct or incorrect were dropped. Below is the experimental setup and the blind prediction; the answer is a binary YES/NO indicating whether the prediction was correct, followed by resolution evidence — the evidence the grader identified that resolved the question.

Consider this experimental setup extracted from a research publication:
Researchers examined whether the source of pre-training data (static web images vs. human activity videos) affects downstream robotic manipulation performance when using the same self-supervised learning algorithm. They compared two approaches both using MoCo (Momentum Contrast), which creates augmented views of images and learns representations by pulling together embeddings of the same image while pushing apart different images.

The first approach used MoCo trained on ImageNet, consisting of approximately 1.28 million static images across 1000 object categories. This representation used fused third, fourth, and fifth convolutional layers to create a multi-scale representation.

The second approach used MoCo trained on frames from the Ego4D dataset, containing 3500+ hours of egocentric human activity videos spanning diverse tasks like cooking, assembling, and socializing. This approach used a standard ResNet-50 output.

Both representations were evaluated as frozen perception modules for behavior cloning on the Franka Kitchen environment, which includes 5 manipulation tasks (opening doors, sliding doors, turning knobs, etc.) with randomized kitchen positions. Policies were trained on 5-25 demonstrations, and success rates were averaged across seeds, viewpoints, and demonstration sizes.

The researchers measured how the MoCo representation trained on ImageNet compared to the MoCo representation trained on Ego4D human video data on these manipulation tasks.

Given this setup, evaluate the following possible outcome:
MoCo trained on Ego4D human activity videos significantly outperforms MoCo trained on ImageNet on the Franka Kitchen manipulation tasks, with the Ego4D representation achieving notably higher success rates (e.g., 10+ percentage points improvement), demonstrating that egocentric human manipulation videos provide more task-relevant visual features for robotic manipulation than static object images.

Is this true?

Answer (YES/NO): NO